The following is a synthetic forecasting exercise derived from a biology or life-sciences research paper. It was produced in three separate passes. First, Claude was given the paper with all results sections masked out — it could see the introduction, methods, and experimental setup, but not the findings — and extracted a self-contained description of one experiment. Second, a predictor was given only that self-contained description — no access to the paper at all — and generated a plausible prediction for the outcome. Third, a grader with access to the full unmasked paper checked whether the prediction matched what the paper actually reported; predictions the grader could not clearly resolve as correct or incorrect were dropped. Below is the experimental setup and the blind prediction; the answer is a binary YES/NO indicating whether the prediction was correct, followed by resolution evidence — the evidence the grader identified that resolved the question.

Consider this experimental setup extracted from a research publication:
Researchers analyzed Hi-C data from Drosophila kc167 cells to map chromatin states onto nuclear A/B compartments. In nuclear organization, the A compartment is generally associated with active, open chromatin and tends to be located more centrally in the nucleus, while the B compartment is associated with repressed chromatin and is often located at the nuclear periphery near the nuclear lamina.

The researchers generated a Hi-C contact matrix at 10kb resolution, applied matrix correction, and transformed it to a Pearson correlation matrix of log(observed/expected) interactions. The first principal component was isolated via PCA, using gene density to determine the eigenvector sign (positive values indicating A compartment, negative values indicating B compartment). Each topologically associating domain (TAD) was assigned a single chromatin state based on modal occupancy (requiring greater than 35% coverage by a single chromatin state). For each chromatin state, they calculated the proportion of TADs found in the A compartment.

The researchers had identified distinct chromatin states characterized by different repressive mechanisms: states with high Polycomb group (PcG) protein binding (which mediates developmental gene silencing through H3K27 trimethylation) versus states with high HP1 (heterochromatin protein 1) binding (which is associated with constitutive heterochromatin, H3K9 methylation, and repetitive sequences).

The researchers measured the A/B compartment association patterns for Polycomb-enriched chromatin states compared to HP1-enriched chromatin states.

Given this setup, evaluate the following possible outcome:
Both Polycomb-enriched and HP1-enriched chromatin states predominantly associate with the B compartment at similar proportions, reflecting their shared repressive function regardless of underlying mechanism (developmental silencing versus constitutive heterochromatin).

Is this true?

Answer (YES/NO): NO